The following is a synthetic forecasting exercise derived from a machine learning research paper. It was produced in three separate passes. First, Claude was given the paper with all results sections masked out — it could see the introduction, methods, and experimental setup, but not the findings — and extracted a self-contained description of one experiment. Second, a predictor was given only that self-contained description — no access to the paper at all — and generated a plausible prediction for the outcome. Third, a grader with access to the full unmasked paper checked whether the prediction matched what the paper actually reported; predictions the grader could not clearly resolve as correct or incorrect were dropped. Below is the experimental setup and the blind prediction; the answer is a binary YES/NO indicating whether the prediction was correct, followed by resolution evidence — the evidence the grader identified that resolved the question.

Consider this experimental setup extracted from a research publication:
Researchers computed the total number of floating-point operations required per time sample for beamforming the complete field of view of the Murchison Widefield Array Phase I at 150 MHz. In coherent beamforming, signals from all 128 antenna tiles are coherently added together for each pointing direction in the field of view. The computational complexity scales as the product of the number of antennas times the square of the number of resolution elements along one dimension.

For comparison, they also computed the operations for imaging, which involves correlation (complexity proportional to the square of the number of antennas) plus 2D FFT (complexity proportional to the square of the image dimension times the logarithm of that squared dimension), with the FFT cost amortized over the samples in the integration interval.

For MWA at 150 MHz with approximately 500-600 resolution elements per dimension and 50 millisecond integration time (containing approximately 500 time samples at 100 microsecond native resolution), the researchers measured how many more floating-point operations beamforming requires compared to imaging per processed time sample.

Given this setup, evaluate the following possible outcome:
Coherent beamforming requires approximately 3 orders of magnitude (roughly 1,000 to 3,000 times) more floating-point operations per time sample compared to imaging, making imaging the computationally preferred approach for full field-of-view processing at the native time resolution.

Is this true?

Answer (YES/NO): YES